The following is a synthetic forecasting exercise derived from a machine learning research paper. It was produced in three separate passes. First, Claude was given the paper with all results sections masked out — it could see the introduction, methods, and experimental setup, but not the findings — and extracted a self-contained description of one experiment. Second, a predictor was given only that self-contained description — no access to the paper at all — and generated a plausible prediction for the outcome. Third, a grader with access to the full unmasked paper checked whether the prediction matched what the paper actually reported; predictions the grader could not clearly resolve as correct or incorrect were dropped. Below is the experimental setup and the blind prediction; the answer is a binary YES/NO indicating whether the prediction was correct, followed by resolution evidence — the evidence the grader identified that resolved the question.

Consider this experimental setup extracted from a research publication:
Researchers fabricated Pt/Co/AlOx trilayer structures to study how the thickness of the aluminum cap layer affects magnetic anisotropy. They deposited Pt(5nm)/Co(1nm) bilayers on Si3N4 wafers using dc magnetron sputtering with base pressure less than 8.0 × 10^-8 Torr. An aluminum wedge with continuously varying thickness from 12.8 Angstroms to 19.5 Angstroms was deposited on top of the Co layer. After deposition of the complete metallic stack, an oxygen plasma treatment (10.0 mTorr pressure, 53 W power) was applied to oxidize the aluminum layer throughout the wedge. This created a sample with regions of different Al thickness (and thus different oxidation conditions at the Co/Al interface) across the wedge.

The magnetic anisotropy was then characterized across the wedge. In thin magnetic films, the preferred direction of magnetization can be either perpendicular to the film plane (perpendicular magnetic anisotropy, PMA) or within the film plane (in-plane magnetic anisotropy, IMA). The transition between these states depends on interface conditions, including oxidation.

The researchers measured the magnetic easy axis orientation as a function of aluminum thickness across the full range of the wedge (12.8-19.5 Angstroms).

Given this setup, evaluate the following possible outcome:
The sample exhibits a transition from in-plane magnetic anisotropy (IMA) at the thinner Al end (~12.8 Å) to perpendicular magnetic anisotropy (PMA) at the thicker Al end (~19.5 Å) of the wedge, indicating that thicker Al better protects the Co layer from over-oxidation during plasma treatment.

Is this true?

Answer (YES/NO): NO